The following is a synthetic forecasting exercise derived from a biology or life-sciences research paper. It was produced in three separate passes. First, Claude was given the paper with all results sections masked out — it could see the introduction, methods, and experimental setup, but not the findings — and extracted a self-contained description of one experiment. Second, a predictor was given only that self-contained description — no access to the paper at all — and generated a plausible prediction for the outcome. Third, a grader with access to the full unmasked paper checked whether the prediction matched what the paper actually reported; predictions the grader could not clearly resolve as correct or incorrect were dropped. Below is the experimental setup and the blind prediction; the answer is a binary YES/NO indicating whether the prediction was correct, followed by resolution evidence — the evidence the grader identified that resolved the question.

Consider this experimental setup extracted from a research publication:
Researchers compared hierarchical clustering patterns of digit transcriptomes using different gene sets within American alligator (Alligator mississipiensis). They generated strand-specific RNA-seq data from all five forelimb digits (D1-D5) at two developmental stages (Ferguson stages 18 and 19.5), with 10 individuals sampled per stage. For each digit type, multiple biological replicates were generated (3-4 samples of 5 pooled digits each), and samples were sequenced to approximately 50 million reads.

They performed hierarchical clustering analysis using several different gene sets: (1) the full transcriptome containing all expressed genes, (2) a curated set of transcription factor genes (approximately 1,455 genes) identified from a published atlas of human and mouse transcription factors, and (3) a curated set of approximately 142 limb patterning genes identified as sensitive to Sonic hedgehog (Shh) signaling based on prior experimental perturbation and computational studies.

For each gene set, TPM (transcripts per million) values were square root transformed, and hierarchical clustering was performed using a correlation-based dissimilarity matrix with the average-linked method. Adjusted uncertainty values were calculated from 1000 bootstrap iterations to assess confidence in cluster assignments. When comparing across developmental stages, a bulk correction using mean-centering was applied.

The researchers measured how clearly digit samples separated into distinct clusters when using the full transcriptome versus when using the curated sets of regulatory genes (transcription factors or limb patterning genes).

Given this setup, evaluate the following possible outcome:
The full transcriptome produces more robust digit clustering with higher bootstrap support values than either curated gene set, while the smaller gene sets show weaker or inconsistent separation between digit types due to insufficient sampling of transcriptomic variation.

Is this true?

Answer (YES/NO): NO